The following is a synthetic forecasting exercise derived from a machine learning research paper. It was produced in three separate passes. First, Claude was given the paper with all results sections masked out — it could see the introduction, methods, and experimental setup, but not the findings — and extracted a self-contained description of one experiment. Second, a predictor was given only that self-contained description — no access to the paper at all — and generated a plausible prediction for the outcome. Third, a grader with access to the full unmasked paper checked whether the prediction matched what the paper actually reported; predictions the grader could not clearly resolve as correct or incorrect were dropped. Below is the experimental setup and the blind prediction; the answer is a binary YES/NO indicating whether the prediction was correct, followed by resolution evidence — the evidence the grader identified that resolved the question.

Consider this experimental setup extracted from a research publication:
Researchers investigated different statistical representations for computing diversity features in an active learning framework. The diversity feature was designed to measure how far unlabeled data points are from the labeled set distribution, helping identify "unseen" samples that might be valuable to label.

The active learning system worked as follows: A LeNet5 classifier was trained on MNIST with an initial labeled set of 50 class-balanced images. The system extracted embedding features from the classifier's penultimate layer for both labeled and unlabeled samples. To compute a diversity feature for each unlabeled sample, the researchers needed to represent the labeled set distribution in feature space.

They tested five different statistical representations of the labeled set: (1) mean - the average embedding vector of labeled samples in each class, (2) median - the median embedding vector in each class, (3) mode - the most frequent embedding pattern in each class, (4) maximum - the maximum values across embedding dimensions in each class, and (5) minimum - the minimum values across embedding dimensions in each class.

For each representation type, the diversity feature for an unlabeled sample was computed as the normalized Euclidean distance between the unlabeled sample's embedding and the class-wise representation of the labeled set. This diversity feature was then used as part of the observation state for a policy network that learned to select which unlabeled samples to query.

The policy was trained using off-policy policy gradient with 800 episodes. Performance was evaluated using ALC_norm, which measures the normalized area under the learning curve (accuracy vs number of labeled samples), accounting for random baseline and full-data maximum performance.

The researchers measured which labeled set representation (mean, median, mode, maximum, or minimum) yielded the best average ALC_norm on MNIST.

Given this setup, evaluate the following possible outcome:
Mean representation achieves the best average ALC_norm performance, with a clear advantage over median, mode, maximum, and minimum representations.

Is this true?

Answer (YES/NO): YES